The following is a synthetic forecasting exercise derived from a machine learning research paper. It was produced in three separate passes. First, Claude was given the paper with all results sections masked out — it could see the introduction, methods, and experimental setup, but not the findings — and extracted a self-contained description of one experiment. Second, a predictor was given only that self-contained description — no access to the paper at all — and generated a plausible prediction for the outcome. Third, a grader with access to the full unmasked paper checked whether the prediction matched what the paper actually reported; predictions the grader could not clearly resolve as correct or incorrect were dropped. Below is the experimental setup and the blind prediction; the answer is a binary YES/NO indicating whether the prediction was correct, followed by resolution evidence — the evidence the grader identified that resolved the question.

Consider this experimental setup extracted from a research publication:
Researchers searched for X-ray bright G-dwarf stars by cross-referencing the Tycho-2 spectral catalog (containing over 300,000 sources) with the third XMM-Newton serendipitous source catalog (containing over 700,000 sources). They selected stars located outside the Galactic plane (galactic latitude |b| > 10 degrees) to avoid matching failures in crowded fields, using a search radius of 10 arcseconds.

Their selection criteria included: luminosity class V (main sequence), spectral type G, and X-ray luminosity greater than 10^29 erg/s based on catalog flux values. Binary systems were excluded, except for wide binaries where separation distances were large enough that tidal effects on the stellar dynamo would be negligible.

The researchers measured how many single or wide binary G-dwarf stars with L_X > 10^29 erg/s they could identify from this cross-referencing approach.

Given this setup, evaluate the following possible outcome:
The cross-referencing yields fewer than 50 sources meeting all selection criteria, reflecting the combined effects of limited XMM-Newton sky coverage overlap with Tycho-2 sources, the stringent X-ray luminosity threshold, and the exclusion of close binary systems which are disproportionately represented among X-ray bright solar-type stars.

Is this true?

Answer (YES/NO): YES